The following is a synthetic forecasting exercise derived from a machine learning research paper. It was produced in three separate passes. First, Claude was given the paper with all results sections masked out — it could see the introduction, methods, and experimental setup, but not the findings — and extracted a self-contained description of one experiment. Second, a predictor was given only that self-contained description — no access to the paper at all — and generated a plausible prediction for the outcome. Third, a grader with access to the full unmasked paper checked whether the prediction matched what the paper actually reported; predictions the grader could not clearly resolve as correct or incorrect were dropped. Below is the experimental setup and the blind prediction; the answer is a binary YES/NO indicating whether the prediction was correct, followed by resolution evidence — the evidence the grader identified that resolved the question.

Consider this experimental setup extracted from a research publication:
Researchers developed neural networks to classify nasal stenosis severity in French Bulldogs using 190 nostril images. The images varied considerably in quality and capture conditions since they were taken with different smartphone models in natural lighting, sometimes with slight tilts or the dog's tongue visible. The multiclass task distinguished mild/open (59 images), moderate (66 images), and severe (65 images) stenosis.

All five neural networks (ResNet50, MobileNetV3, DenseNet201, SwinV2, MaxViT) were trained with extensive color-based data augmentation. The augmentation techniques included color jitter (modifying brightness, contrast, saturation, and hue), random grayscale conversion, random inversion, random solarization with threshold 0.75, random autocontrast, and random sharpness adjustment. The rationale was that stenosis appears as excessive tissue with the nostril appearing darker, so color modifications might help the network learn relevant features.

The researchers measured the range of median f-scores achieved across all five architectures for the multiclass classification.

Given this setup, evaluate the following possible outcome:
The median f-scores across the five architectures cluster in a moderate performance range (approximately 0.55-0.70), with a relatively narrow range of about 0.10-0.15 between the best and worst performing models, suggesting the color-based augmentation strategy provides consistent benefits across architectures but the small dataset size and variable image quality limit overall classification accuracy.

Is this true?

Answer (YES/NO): NO